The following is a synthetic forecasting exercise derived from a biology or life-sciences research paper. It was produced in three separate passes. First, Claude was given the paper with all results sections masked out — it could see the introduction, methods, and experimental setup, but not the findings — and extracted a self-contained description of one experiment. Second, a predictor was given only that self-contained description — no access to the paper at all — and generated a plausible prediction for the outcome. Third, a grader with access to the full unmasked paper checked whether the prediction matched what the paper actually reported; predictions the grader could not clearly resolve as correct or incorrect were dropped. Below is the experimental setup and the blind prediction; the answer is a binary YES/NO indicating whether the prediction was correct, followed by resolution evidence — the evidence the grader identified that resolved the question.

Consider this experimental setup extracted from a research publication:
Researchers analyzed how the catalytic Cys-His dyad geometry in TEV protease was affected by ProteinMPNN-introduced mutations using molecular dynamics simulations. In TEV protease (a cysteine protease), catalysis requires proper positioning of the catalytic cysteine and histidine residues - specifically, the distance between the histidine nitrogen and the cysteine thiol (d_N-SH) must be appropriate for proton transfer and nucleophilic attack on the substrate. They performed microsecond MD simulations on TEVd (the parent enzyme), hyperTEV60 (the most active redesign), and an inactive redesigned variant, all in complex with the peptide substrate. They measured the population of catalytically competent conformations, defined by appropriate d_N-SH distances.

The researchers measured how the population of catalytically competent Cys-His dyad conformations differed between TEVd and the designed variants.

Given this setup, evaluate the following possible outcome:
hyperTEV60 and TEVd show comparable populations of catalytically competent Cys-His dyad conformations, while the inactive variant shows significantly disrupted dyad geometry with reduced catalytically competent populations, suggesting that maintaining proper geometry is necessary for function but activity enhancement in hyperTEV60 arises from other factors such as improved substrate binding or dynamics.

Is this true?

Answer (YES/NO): NO